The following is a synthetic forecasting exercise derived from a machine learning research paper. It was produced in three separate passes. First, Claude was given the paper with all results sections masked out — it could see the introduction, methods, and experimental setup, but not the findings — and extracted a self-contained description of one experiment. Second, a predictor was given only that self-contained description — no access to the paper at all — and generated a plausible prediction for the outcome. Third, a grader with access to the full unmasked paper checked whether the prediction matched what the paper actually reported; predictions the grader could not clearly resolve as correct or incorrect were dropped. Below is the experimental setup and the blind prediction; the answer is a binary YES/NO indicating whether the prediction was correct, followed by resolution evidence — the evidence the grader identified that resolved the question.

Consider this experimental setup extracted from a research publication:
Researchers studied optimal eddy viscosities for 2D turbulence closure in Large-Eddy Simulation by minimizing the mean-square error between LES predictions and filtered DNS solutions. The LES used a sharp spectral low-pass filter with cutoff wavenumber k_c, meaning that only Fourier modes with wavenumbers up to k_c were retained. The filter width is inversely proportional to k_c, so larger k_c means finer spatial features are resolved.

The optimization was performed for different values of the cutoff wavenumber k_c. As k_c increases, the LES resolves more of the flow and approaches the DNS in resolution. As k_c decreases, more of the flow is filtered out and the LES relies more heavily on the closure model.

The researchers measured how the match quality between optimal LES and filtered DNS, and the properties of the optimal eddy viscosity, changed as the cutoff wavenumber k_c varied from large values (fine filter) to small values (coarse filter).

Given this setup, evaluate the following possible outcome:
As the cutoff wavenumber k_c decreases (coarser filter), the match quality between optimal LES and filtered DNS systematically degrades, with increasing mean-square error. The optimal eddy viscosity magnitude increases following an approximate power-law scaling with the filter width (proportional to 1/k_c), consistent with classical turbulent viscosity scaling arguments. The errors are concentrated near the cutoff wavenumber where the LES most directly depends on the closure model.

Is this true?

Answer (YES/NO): NO